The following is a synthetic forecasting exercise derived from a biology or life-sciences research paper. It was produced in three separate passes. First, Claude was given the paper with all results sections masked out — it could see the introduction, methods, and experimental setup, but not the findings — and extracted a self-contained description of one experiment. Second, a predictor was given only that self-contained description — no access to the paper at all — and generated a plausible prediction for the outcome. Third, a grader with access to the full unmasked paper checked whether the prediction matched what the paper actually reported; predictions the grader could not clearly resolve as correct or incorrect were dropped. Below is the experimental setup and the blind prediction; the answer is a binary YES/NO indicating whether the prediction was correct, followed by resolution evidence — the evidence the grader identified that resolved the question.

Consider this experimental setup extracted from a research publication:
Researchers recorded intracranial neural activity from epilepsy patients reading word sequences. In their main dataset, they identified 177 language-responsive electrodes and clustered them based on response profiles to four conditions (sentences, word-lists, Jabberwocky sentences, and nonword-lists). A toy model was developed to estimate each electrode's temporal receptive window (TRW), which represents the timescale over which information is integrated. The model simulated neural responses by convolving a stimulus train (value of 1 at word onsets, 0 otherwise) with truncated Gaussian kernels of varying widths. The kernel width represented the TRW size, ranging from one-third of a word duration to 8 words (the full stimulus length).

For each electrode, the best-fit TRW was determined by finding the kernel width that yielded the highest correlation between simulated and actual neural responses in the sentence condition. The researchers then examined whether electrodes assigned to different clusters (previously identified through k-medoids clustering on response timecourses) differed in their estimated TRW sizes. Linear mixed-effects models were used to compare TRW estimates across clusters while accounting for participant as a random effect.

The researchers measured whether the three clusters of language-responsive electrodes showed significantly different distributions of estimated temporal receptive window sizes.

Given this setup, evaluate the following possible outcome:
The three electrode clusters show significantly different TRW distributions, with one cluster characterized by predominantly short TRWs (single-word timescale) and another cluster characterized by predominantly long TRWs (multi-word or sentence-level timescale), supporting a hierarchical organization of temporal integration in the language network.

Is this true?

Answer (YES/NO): YES